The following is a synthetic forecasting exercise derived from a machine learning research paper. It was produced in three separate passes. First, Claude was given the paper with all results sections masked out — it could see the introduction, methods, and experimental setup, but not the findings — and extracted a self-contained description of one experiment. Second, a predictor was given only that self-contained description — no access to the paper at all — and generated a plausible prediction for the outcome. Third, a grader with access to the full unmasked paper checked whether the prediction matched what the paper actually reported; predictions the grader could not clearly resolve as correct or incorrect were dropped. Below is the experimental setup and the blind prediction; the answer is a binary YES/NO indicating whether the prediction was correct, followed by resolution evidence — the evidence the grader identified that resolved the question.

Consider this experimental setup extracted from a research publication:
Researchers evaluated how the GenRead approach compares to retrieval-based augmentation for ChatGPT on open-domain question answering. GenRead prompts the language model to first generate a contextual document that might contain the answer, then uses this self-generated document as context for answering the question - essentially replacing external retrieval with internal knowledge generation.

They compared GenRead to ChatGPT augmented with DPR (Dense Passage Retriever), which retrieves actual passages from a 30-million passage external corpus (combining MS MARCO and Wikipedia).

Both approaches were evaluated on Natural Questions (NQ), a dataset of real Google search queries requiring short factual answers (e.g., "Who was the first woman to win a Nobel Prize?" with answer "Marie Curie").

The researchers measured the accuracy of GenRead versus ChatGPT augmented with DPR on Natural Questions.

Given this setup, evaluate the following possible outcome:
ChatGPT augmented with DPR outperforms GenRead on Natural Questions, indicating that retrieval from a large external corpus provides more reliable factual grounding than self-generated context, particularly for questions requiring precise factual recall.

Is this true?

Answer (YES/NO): YES